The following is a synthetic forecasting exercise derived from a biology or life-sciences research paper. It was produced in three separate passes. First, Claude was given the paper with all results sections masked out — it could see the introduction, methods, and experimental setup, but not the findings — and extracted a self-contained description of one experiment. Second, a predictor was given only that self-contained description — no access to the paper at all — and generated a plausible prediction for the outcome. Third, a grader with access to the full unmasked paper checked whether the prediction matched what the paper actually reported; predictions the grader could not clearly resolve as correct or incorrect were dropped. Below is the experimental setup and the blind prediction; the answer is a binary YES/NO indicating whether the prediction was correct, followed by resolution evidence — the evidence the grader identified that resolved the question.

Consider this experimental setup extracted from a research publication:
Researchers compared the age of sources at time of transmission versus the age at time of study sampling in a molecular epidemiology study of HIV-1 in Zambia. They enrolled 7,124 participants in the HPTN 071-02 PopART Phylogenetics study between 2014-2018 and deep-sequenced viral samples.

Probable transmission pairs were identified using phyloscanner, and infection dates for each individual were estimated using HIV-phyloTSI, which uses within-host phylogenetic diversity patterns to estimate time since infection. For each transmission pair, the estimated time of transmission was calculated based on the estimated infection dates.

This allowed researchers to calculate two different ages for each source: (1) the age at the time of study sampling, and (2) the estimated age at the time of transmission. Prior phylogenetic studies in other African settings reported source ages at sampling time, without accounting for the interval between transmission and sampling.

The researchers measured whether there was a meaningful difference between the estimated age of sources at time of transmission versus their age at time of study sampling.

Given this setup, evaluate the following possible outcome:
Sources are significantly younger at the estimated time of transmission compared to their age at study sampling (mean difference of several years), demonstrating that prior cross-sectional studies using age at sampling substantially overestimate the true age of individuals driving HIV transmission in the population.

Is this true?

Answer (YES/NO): YES